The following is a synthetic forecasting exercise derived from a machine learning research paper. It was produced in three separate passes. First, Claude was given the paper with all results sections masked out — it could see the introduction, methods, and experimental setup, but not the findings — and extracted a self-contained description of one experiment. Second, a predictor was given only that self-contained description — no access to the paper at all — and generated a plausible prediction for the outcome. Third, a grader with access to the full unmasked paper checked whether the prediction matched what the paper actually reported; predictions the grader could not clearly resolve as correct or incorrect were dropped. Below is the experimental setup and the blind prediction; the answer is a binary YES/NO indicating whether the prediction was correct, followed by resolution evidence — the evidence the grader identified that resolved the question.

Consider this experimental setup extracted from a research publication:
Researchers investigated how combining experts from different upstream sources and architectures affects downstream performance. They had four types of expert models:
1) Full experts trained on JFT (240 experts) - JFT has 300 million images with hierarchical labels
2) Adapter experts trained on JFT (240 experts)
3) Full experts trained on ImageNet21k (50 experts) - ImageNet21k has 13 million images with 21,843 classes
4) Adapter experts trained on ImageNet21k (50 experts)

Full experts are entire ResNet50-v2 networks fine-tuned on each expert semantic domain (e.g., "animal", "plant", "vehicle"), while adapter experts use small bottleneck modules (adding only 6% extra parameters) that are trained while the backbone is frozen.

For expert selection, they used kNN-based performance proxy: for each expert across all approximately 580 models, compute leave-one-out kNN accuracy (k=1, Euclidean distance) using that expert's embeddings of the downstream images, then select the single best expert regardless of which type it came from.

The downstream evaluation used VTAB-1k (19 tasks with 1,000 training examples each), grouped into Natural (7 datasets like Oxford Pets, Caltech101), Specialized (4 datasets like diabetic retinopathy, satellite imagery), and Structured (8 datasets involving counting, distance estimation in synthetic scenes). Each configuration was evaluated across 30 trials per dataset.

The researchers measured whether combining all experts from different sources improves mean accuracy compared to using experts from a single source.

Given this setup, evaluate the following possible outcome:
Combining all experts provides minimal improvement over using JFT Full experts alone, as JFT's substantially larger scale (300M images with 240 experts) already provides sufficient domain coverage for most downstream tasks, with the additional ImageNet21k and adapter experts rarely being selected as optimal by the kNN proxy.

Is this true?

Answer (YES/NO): NO